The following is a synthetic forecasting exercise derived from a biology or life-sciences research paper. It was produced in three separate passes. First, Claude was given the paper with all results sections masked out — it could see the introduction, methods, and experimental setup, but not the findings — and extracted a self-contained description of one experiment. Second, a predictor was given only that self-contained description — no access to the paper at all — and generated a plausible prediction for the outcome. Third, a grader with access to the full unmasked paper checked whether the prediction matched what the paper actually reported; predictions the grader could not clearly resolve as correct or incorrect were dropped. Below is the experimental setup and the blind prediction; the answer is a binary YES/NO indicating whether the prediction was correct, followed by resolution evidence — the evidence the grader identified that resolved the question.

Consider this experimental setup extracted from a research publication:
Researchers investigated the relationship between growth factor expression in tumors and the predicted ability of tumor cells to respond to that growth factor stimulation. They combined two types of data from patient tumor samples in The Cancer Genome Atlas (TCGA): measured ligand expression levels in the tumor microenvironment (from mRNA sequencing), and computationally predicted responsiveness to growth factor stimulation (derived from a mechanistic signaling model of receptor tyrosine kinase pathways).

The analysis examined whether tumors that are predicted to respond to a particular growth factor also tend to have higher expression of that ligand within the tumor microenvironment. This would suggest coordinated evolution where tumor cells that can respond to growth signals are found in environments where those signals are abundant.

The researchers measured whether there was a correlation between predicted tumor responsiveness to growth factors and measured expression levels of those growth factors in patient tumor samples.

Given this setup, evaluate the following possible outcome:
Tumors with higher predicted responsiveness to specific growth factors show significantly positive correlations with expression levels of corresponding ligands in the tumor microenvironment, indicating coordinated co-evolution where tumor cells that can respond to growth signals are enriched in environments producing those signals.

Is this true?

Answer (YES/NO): YES